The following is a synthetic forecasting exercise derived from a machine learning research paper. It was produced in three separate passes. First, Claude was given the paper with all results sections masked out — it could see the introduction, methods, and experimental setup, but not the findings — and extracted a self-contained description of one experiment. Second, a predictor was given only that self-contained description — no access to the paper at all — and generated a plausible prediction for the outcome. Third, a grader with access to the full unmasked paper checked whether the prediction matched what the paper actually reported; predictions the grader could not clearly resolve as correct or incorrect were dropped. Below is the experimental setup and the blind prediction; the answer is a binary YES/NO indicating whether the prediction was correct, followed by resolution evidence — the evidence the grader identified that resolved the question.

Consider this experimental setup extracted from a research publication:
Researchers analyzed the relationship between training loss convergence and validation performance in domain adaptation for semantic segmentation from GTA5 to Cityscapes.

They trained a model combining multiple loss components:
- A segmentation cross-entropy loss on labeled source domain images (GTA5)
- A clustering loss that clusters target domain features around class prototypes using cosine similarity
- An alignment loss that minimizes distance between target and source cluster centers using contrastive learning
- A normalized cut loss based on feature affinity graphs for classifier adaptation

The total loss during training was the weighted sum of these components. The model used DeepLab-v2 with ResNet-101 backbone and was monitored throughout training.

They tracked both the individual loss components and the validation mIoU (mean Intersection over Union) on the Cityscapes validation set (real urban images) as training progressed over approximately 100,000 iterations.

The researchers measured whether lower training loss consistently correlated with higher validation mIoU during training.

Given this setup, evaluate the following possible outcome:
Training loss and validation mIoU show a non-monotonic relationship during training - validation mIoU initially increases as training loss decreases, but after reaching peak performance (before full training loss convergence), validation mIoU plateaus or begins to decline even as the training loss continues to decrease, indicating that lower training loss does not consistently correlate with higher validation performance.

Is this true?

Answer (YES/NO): NO